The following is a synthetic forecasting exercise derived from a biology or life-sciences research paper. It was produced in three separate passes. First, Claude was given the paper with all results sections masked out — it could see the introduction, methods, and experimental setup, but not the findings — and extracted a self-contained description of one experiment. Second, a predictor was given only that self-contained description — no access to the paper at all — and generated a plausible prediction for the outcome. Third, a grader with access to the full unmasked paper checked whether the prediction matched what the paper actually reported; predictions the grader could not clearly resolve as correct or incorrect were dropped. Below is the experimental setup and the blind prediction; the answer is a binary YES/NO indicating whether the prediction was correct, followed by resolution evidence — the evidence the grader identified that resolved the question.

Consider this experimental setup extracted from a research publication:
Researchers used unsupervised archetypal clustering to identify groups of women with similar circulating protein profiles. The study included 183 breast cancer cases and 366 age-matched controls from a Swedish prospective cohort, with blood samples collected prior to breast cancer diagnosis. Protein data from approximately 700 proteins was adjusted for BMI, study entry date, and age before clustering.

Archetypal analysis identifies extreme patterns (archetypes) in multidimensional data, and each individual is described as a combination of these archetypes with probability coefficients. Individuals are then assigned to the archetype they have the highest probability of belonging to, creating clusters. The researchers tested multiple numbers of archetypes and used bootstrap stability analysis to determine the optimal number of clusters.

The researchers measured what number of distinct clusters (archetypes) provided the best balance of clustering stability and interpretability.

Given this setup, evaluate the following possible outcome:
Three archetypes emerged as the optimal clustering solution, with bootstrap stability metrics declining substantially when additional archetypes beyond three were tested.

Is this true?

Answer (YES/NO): NO